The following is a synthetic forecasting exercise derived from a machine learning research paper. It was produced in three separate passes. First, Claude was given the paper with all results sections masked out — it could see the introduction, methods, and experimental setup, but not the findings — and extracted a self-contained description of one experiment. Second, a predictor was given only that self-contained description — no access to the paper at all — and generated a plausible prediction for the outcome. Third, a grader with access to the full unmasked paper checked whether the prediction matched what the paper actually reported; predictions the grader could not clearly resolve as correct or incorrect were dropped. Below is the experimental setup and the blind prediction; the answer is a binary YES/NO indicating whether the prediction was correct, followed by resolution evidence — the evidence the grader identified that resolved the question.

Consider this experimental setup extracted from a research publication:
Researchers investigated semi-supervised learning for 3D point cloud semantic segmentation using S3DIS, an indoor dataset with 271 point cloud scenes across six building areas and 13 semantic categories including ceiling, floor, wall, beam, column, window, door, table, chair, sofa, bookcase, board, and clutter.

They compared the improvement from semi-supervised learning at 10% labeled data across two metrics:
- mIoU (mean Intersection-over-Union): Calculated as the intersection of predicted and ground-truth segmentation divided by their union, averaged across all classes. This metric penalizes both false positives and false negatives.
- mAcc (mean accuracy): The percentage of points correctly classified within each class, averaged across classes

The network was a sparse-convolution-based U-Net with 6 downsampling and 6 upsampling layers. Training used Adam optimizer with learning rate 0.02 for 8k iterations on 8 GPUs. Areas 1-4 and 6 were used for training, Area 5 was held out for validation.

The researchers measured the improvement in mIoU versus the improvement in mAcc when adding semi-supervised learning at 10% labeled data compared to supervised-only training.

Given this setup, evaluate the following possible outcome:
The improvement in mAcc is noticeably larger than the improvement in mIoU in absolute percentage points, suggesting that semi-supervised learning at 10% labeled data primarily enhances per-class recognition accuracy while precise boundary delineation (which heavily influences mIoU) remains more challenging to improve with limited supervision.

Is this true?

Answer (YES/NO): YES